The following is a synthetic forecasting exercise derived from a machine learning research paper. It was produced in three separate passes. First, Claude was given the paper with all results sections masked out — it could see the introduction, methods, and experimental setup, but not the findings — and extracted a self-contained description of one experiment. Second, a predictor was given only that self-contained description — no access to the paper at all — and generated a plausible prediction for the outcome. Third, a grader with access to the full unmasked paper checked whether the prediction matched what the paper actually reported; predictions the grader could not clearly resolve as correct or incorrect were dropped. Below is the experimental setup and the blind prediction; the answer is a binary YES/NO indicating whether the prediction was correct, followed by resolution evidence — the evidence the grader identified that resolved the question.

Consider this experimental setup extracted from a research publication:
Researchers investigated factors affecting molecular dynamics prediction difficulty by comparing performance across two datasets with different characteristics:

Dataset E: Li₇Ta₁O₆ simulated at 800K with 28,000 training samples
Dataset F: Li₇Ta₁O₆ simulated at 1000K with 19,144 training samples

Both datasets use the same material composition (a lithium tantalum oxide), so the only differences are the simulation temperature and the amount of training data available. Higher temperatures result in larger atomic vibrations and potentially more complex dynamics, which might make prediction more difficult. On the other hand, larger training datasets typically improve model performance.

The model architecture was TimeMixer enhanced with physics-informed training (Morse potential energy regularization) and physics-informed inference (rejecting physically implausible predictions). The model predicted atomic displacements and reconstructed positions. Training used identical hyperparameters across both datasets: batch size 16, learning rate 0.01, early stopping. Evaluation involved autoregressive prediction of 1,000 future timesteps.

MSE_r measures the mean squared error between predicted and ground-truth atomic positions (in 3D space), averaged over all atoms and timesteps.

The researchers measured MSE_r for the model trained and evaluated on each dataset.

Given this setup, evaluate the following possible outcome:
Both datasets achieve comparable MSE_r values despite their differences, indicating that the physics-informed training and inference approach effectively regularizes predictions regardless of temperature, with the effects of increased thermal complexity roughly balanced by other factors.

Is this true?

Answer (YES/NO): NO